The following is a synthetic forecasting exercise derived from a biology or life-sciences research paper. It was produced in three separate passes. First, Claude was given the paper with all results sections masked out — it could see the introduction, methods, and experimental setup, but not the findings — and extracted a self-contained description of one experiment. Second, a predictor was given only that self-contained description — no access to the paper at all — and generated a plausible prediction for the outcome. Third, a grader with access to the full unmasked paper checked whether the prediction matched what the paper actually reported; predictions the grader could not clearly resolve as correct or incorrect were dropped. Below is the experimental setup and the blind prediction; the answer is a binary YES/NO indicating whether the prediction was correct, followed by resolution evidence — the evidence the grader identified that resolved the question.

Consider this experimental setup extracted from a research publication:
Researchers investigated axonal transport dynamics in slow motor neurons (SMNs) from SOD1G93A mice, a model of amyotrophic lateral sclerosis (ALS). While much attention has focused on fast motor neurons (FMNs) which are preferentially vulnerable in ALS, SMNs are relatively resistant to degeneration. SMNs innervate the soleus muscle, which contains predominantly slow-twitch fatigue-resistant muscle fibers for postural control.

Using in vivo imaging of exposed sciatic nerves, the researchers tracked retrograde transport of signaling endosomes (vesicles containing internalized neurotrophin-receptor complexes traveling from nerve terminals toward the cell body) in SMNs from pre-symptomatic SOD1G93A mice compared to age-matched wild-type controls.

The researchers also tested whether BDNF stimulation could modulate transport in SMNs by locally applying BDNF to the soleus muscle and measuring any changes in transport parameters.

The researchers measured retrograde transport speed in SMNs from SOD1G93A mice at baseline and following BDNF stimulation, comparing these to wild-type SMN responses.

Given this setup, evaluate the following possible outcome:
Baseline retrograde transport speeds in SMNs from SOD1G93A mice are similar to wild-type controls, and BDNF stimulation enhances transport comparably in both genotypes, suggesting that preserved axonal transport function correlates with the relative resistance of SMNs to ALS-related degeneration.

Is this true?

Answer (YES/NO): NO